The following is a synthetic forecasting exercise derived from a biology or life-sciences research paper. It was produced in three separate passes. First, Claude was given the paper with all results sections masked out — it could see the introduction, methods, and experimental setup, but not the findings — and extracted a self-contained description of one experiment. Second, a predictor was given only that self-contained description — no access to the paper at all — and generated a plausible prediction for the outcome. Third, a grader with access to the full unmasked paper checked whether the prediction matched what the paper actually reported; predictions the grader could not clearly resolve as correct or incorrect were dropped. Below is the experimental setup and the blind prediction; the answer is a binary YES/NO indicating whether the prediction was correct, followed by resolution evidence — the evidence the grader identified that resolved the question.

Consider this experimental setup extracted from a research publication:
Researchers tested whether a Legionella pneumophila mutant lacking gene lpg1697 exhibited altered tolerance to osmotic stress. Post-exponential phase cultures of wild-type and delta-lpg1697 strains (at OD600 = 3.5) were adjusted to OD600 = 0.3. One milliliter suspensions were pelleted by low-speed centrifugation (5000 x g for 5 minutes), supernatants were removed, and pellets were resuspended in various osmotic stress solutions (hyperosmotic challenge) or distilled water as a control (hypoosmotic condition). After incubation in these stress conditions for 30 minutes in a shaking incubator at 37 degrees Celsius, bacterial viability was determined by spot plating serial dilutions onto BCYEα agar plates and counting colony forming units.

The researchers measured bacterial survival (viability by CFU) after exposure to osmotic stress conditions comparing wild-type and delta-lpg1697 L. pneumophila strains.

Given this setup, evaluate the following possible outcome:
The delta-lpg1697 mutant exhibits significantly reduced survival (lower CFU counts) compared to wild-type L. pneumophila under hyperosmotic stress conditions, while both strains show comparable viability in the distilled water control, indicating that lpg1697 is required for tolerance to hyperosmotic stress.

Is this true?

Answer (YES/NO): NO